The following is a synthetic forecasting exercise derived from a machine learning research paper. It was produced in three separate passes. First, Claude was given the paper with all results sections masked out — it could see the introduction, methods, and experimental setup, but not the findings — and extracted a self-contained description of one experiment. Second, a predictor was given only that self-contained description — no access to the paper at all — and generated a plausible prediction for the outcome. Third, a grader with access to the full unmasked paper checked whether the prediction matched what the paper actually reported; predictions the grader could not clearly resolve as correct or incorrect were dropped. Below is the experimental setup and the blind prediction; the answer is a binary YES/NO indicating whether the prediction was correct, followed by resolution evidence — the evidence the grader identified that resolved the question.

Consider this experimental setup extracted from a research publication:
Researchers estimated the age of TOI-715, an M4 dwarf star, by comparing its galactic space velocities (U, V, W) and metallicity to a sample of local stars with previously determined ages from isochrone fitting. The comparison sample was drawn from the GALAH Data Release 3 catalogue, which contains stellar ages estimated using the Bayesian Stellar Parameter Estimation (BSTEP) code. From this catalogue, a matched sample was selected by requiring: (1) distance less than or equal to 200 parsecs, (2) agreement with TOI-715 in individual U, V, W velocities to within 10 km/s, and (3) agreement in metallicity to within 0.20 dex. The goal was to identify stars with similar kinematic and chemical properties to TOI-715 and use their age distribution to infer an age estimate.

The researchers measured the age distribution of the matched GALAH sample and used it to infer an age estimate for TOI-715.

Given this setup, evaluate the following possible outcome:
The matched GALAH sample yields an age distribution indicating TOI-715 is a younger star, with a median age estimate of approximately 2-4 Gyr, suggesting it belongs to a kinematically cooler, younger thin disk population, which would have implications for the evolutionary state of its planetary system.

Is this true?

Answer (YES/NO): NO